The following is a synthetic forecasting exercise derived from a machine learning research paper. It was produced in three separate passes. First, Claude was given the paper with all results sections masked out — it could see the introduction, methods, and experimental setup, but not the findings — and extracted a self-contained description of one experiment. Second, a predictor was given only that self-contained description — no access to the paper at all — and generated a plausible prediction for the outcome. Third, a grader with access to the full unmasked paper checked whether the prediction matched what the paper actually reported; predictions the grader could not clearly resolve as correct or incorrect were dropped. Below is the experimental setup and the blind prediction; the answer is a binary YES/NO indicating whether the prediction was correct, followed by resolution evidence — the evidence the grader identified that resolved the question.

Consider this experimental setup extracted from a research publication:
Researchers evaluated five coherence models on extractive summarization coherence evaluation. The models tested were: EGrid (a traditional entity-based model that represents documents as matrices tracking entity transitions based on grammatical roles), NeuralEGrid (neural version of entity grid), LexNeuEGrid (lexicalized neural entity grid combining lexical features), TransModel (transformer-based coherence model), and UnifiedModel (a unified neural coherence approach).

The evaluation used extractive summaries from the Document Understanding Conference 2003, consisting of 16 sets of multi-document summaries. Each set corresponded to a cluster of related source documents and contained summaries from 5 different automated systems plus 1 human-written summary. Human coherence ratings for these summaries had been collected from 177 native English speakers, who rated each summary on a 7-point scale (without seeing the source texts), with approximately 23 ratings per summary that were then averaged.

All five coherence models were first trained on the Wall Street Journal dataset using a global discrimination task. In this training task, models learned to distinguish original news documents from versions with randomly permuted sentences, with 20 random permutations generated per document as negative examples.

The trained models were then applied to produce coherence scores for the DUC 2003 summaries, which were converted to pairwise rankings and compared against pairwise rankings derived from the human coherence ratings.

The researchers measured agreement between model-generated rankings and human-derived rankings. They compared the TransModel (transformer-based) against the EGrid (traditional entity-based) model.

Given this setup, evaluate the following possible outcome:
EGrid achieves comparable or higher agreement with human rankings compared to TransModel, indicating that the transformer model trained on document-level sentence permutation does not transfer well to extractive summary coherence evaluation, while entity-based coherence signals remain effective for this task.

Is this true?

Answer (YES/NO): YES